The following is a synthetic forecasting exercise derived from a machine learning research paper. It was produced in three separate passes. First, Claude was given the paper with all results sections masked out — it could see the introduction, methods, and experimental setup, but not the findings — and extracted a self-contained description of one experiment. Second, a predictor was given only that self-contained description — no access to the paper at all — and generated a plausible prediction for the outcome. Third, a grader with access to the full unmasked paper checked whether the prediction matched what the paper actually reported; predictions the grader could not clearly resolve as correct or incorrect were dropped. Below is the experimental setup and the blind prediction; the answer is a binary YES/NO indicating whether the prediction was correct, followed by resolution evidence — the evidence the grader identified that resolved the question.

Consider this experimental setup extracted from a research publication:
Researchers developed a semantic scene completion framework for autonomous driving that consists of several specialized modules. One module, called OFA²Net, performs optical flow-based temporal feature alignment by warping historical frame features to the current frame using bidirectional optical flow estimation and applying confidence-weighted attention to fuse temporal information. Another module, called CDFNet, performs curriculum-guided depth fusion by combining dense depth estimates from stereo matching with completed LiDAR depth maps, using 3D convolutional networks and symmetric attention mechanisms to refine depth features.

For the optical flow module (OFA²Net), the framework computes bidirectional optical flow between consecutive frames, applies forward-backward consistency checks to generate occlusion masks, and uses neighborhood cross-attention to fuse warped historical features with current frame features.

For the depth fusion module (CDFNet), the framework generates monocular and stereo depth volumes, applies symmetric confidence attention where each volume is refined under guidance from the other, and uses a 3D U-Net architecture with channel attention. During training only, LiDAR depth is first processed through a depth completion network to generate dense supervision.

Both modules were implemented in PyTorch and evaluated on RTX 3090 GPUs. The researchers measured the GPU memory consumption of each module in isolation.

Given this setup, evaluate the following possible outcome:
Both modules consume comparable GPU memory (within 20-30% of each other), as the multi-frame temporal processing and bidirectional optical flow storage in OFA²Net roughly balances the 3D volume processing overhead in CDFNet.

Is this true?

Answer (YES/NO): NO